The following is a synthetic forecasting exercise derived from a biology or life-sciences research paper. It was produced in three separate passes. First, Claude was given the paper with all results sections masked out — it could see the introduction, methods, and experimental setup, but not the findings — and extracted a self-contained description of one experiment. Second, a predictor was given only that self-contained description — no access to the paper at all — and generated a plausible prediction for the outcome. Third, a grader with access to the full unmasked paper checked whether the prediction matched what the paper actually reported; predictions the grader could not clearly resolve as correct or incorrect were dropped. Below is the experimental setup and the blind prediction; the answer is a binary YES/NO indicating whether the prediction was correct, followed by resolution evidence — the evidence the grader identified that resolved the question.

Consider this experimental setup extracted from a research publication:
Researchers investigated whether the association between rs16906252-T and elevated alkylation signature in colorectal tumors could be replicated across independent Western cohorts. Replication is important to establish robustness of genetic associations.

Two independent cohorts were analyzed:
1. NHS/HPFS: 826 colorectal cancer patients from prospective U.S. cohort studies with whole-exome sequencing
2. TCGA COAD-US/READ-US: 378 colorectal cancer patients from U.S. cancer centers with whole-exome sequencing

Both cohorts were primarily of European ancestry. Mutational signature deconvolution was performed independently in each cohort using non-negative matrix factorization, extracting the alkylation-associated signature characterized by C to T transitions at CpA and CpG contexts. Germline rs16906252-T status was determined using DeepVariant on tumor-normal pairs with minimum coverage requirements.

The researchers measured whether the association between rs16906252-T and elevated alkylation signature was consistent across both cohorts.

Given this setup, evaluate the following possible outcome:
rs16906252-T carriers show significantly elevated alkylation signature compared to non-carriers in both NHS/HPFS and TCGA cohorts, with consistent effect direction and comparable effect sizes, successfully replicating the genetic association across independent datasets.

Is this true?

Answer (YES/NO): NO